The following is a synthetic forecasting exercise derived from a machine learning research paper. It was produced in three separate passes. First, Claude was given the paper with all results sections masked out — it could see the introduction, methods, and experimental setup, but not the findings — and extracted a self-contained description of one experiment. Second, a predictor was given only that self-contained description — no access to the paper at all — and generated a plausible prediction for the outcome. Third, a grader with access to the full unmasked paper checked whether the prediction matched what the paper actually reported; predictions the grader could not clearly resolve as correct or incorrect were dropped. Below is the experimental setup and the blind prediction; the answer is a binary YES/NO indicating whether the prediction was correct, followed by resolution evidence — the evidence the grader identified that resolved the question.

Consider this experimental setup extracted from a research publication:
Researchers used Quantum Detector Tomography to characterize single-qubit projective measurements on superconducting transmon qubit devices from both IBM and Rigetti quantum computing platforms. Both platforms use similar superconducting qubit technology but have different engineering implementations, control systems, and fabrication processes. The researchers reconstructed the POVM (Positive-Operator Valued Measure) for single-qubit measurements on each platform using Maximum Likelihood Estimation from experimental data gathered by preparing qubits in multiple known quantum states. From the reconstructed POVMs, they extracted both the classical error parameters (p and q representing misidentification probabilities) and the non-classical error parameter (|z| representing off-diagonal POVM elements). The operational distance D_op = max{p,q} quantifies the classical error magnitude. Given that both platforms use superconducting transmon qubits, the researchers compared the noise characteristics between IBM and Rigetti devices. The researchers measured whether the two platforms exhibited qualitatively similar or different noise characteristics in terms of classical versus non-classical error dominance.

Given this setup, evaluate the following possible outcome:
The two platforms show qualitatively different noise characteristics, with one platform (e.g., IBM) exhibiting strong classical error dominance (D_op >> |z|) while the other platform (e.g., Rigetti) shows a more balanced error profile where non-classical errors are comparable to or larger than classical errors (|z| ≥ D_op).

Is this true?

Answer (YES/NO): NO